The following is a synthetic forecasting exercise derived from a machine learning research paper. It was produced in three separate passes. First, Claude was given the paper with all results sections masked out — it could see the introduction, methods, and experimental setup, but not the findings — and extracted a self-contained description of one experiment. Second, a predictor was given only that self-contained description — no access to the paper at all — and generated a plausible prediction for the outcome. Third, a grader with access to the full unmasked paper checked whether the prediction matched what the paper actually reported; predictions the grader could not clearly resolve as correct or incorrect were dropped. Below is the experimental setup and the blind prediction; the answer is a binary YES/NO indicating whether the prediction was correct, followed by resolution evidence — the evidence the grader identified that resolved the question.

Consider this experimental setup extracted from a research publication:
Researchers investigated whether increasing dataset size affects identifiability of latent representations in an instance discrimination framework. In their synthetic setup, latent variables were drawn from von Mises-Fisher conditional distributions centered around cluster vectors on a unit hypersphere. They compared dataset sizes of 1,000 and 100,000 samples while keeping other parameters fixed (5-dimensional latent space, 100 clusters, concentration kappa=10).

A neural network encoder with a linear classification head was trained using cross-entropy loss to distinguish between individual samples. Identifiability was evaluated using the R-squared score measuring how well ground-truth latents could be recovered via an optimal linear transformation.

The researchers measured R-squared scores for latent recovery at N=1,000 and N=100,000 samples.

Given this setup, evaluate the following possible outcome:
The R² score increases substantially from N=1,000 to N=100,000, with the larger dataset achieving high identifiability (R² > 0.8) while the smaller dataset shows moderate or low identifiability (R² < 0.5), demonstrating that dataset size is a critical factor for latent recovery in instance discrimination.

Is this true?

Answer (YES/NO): NO